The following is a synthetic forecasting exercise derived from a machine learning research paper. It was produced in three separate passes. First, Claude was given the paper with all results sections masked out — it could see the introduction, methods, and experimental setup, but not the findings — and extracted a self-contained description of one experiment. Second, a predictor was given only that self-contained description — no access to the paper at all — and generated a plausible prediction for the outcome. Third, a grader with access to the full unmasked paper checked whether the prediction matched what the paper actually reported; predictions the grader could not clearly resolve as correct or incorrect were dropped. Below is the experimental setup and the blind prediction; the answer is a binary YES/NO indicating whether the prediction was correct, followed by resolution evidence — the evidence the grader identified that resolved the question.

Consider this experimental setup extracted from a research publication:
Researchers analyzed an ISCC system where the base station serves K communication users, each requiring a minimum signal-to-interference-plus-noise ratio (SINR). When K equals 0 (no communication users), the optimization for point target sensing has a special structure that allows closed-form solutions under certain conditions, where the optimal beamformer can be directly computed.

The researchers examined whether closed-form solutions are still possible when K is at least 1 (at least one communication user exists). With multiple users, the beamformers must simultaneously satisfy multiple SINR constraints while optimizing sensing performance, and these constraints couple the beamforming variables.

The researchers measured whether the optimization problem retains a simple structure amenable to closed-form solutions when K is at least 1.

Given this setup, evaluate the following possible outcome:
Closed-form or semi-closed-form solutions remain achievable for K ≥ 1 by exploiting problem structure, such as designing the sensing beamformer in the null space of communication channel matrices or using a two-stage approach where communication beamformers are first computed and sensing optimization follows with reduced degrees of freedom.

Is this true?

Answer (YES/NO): NO